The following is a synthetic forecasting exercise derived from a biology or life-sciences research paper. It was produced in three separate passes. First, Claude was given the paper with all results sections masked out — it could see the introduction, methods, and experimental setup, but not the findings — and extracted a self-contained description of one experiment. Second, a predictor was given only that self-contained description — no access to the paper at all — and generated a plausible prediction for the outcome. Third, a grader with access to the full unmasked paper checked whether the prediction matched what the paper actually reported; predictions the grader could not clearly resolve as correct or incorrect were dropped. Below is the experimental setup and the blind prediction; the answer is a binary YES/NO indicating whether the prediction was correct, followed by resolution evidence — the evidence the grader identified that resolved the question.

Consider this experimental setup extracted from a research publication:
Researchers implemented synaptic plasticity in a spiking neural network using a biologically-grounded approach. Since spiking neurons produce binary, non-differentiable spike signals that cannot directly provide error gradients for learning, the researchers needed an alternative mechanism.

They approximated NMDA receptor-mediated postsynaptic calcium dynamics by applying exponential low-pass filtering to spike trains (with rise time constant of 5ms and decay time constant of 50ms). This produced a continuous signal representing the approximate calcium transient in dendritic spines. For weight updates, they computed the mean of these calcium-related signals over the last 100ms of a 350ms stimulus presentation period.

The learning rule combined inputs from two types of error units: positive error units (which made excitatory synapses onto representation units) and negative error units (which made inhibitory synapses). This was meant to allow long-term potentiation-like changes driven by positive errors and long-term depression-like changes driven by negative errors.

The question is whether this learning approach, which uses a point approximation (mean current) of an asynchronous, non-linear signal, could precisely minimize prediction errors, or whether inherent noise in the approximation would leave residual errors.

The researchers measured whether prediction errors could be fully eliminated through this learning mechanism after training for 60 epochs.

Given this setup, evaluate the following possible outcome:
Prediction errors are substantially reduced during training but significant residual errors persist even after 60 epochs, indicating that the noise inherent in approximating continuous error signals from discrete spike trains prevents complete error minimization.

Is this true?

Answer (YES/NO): YES